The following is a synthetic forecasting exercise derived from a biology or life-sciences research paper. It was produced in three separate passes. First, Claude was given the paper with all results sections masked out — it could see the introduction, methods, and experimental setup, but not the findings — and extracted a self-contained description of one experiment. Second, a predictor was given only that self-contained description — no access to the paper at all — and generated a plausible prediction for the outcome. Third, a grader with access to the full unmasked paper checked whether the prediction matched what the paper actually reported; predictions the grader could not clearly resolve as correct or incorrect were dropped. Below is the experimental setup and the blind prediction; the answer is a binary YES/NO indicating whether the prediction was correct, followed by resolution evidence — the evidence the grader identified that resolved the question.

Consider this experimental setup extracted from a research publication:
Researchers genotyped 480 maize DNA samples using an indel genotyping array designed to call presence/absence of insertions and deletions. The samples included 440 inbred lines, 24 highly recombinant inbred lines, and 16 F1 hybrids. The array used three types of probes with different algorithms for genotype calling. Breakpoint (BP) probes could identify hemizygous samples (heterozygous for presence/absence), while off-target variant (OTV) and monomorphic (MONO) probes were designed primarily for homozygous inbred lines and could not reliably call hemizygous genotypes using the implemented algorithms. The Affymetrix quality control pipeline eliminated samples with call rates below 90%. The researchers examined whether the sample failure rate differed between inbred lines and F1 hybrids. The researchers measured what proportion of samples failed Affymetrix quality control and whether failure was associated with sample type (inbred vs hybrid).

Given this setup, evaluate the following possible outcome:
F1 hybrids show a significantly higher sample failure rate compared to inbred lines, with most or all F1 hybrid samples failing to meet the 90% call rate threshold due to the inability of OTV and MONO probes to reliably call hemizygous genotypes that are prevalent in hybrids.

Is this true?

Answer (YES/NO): YES